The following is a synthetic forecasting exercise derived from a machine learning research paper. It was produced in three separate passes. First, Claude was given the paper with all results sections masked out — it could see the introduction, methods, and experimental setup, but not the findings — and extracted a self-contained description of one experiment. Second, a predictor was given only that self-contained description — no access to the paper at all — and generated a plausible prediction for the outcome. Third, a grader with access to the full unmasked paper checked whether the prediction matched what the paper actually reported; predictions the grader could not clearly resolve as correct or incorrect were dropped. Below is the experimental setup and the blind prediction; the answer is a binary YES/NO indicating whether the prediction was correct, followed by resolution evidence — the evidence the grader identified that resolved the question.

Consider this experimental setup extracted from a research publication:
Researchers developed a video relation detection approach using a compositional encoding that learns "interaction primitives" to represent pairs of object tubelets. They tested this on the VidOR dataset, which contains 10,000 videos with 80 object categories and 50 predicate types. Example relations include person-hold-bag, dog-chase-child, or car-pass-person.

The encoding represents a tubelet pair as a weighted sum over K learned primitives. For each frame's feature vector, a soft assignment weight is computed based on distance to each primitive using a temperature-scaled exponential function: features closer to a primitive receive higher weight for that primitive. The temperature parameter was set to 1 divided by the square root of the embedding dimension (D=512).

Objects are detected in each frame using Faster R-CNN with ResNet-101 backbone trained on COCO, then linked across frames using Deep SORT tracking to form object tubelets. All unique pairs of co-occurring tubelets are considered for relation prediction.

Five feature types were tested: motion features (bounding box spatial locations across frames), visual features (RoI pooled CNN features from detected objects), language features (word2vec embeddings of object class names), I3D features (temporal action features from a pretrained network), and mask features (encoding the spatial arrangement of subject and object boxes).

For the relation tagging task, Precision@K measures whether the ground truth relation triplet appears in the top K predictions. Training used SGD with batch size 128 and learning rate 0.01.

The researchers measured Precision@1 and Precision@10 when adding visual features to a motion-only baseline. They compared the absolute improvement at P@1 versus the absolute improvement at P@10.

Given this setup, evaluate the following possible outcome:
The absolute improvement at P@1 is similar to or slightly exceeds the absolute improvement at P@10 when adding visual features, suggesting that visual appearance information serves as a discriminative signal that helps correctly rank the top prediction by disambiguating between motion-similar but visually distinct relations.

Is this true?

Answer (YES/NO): NO